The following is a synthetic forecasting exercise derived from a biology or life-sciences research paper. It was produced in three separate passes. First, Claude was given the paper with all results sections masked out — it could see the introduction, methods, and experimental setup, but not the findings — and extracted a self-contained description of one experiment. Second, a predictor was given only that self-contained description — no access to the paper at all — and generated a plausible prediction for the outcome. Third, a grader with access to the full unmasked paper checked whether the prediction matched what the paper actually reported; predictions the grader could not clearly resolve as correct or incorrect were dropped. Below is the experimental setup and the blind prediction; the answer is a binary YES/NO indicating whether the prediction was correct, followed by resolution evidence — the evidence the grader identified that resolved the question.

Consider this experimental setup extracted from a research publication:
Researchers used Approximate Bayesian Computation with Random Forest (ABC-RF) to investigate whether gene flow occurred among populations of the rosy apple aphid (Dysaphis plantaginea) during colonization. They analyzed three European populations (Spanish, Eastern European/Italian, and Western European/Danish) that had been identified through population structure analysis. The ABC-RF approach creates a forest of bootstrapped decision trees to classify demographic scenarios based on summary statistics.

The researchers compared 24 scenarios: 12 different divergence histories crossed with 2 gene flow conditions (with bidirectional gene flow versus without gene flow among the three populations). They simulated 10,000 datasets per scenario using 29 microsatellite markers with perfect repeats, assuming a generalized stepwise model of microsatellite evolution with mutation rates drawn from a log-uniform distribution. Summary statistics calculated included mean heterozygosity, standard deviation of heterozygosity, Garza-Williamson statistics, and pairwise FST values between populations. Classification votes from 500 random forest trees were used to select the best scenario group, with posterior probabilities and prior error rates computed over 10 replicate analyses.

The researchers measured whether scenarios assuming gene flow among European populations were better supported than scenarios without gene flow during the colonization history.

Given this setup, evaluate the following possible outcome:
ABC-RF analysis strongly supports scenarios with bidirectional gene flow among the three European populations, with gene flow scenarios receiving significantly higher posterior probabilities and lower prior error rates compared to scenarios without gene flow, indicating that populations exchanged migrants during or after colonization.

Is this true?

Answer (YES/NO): YES